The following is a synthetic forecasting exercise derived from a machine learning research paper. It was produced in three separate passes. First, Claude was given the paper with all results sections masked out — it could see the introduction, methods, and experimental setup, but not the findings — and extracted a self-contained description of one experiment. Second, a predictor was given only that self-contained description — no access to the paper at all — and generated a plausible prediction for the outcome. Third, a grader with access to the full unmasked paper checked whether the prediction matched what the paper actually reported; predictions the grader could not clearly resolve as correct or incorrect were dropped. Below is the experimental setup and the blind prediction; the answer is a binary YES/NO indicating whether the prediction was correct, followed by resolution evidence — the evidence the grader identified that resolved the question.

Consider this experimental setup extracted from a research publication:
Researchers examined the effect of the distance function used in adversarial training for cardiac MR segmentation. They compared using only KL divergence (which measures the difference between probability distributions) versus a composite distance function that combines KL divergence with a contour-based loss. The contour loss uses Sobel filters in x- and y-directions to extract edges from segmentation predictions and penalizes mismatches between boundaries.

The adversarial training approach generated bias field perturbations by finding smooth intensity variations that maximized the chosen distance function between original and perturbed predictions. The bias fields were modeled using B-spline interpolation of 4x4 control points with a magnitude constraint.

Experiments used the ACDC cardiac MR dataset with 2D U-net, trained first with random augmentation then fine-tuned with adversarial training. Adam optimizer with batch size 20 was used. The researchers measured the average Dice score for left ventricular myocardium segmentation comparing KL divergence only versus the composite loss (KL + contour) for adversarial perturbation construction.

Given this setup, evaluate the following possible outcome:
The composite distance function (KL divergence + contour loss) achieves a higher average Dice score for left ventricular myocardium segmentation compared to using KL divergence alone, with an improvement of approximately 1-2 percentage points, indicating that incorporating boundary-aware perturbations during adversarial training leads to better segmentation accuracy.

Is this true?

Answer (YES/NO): NO